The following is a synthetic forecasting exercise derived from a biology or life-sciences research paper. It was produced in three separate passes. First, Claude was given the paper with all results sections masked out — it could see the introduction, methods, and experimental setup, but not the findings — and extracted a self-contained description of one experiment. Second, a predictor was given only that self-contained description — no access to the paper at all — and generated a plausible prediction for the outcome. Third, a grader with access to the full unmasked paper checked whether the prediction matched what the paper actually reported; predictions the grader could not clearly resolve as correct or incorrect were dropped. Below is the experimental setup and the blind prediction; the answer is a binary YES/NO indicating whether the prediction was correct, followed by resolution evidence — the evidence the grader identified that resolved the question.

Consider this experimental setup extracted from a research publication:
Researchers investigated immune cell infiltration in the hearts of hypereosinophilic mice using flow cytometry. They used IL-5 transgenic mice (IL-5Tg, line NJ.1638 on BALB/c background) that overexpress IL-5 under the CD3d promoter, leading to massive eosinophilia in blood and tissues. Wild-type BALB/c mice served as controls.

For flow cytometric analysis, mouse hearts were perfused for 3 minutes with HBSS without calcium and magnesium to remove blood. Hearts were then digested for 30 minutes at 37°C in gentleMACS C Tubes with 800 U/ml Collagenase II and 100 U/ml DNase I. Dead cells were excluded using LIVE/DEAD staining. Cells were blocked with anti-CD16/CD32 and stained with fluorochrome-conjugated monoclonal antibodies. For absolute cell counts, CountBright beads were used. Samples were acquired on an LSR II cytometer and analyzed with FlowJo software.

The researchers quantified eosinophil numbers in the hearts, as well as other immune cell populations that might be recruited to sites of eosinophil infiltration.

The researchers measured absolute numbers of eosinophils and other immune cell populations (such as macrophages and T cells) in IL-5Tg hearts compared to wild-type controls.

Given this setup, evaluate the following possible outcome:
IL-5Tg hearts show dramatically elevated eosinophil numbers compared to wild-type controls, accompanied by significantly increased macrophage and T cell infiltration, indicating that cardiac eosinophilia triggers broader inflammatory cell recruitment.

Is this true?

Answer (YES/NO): NO